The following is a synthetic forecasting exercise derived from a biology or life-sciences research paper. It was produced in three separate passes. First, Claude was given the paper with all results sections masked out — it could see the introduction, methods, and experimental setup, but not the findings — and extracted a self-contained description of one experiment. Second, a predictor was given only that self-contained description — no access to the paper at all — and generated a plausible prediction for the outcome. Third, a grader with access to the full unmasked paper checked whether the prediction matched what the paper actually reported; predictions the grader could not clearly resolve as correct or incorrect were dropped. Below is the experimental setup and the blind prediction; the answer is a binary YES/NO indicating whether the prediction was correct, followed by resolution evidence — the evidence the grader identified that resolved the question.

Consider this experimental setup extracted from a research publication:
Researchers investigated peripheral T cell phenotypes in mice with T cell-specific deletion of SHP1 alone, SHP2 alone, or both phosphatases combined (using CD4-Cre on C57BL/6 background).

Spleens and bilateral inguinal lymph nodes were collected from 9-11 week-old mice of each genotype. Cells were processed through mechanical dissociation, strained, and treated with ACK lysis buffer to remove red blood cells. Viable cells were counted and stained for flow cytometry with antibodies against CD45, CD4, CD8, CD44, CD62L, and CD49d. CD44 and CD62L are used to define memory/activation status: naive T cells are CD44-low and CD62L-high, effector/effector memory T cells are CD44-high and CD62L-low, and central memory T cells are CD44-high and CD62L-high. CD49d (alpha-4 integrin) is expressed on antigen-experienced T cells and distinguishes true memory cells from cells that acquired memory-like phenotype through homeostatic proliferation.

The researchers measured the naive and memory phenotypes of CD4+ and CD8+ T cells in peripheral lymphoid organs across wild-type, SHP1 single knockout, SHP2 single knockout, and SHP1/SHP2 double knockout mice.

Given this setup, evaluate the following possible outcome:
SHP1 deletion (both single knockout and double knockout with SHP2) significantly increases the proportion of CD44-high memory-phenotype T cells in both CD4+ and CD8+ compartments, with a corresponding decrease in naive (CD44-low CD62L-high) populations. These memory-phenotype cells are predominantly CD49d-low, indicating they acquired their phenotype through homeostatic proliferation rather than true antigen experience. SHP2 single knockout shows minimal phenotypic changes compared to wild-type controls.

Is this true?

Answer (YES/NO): YES